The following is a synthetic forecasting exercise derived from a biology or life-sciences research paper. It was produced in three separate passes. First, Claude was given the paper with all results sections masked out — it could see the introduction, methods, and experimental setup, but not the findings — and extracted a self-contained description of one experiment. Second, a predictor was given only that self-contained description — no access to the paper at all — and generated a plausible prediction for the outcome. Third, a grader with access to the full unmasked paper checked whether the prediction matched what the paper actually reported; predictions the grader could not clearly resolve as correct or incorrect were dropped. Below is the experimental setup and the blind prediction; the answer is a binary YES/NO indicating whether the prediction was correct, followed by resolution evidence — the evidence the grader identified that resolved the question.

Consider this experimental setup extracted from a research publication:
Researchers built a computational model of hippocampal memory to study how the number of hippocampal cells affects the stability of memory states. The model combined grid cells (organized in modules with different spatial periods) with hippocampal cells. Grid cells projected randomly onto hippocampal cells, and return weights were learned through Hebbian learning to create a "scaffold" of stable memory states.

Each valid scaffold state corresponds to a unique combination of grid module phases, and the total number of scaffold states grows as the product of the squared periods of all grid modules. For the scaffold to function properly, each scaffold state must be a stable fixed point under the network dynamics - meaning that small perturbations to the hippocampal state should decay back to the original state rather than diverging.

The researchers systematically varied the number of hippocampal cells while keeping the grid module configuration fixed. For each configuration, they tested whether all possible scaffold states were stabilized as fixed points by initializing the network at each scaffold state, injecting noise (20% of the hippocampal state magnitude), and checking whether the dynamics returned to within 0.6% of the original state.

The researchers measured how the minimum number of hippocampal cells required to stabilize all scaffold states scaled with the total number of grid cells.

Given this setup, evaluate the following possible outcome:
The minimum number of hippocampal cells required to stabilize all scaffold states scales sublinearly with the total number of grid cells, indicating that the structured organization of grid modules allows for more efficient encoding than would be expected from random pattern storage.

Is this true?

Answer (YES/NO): YES